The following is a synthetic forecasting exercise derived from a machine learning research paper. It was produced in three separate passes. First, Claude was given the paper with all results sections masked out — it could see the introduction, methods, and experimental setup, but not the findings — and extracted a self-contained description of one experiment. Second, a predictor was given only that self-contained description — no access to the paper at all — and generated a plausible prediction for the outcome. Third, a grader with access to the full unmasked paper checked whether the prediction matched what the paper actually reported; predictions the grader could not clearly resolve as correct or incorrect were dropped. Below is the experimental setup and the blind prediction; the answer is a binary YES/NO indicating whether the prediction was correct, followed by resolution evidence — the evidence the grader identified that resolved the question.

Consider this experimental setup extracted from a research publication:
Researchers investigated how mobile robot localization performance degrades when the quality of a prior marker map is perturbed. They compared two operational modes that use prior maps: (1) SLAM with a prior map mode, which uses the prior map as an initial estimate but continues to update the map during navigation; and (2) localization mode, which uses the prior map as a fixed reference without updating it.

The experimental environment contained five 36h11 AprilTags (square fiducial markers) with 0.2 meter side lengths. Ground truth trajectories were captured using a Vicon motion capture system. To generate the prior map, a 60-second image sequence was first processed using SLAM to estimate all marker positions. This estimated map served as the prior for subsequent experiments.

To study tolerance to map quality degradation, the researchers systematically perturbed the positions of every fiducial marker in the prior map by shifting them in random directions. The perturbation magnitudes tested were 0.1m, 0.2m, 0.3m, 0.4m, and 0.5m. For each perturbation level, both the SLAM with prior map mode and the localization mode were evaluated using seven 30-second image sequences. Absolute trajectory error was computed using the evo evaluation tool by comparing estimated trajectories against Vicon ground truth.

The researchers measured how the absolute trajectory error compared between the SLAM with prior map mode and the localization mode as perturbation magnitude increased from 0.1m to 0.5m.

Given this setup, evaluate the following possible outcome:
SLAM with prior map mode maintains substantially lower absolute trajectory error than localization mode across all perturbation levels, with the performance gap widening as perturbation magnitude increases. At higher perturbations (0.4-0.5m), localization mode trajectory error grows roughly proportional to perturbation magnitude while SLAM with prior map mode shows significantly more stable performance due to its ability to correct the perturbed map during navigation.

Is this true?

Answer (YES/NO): YES